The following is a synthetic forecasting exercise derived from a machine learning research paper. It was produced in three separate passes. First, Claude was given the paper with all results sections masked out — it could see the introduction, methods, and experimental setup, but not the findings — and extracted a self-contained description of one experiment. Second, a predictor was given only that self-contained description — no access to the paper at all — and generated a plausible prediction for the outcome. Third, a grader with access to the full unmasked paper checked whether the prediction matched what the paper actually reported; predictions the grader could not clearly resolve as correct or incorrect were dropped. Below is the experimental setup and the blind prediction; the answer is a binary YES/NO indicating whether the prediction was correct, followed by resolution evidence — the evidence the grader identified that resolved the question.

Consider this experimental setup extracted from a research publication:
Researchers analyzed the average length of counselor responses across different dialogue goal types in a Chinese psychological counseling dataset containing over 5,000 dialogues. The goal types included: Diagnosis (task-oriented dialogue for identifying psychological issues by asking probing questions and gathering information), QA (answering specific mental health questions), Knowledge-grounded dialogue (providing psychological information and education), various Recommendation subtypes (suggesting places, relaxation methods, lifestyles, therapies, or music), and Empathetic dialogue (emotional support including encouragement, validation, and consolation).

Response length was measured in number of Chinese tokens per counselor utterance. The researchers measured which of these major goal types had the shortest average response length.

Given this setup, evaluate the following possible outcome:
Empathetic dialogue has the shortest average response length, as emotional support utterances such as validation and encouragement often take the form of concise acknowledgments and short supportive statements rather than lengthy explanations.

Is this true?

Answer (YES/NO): YES